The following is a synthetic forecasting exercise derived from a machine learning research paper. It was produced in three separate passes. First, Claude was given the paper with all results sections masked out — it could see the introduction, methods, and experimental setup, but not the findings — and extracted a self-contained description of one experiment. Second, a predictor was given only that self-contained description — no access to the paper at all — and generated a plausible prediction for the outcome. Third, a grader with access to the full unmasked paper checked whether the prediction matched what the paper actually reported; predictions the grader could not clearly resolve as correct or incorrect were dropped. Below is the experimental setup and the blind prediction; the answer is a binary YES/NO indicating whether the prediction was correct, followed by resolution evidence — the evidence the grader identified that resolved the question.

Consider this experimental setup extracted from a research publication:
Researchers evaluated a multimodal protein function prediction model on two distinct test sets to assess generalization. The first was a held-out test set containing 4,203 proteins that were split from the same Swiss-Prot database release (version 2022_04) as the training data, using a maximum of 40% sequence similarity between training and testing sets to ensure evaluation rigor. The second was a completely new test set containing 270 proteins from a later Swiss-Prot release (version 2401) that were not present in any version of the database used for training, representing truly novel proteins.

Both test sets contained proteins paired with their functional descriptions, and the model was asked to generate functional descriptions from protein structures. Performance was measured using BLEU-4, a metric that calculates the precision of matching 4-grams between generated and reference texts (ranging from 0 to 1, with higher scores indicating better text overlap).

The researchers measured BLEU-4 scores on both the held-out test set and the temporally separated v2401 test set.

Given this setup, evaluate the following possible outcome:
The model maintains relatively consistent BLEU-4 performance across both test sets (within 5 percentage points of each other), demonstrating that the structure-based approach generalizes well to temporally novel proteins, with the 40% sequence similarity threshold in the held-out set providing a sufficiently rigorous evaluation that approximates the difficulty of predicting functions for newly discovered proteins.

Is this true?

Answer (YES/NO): NO